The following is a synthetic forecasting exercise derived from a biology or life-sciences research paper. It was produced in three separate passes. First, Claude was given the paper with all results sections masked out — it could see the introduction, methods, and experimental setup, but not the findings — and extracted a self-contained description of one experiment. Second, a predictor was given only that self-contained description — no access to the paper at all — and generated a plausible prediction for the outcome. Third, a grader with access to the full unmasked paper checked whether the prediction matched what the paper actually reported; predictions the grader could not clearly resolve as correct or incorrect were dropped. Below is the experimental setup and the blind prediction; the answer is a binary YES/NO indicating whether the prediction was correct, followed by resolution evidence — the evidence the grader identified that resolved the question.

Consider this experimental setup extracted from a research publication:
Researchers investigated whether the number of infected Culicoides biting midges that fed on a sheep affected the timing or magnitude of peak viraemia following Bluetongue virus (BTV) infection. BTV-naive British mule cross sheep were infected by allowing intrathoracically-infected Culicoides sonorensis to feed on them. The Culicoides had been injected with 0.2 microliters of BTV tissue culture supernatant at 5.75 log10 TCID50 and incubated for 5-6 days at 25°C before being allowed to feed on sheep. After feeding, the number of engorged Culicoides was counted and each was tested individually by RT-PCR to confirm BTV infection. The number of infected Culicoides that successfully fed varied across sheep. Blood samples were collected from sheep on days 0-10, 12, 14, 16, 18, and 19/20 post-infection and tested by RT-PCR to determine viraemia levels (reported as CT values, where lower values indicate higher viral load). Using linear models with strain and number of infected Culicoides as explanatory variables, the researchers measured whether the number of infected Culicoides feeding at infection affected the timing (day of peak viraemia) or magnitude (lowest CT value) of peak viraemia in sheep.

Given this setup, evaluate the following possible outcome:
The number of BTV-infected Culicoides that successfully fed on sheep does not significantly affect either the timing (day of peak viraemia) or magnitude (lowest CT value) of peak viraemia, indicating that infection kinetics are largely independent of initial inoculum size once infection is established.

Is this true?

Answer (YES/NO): NO